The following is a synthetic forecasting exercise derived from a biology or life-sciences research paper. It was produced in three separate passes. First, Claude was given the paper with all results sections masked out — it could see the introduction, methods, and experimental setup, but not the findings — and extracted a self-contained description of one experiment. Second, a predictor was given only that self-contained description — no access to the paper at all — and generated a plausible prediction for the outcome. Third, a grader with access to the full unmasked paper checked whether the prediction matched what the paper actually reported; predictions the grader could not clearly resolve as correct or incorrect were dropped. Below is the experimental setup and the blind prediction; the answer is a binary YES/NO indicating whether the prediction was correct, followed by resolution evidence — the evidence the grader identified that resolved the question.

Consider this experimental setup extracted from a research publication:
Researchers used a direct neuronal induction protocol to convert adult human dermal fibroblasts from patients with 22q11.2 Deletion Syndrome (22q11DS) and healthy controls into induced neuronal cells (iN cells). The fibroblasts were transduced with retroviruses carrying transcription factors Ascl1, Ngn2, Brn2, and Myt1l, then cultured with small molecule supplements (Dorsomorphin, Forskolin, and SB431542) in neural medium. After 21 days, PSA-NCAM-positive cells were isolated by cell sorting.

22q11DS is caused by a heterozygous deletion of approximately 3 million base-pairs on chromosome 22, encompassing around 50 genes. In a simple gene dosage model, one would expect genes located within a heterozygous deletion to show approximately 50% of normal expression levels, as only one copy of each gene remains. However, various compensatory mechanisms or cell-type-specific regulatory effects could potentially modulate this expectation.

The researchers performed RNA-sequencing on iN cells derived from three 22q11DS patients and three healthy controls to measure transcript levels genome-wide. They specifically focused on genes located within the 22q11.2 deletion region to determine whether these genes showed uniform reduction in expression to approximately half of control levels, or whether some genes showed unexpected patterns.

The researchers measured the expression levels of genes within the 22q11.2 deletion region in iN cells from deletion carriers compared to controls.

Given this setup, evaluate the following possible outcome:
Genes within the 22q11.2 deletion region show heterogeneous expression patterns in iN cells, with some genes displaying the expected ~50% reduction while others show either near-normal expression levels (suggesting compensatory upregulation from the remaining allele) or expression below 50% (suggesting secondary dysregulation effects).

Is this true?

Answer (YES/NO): YES